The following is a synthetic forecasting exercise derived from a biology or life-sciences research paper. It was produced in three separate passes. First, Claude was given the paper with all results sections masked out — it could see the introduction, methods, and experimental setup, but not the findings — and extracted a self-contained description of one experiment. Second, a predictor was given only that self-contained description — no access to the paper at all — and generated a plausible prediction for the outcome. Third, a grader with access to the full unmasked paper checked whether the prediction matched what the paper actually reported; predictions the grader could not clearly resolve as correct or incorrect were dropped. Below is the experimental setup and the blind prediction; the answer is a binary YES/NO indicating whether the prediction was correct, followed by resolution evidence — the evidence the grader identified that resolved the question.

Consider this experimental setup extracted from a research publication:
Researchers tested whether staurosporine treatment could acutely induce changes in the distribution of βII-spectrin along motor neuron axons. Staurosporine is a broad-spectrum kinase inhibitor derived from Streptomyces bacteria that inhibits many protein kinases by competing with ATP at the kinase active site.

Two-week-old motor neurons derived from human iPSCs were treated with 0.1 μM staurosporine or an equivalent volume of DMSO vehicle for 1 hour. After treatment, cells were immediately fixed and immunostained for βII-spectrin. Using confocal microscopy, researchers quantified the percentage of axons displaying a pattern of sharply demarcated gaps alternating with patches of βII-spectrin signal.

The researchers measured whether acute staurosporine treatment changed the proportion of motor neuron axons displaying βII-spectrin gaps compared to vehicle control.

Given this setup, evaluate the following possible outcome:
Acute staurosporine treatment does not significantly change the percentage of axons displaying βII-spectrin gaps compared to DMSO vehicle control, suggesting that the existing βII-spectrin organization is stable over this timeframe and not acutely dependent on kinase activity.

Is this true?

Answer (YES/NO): NO